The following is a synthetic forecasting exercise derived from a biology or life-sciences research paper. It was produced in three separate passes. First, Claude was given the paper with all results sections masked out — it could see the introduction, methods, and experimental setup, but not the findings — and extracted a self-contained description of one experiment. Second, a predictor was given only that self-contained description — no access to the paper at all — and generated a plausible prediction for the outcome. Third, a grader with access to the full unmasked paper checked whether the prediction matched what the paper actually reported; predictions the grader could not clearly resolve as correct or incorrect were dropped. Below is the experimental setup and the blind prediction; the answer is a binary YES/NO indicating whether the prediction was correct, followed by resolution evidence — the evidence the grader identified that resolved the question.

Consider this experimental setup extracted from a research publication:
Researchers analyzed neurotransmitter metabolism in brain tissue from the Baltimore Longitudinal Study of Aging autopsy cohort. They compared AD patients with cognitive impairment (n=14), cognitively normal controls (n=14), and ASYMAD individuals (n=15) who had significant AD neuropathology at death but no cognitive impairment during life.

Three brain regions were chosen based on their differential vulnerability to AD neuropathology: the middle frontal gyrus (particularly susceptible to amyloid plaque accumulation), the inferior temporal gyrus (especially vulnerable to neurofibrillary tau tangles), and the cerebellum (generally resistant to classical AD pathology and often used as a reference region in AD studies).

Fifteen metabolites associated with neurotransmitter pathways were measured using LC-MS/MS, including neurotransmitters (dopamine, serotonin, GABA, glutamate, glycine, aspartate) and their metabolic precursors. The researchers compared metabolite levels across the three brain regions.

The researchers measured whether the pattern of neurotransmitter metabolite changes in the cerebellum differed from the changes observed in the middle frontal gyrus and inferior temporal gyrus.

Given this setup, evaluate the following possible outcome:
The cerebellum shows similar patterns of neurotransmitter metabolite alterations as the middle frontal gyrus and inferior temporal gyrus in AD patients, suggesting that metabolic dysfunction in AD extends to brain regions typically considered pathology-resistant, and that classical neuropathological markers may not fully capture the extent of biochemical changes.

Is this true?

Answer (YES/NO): NO